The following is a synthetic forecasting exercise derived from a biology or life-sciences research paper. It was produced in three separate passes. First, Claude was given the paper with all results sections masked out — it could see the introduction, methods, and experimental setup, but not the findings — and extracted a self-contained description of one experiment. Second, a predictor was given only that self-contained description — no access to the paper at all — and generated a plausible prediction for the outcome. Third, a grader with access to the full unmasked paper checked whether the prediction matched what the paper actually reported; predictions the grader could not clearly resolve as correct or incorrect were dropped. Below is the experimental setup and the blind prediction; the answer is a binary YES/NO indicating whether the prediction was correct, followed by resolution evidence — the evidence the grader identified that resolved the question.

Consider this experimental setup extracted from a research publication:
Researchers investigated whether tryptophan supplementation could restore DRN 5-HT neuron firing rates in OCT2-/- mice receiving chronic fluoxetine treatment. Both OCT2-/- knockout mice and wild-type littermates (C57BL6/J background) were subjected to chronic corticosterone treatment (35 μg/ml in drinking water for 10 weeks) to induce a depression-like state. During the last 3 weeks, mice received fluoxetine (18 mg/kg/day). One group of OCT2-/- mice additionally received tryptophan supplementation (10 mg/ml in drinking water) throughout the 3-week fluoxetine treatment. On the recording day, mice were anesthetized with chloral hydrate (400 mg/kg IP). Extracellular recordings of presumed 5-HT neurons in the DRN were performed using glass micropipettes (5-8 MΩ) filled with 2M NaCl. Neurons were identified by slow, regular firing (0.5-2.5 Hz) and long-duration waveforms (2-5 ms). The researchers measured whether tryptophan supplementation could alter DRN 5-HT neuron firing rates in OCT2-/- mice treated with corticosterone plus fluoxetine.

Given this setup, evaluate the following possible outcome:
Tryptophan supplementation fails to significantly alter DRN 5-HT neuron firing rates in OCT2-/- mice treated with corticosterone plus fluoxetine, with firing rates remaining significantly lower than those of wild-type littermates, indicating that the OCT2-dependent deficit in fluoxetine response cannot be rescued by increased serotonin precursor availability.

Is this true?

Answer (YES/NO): NO